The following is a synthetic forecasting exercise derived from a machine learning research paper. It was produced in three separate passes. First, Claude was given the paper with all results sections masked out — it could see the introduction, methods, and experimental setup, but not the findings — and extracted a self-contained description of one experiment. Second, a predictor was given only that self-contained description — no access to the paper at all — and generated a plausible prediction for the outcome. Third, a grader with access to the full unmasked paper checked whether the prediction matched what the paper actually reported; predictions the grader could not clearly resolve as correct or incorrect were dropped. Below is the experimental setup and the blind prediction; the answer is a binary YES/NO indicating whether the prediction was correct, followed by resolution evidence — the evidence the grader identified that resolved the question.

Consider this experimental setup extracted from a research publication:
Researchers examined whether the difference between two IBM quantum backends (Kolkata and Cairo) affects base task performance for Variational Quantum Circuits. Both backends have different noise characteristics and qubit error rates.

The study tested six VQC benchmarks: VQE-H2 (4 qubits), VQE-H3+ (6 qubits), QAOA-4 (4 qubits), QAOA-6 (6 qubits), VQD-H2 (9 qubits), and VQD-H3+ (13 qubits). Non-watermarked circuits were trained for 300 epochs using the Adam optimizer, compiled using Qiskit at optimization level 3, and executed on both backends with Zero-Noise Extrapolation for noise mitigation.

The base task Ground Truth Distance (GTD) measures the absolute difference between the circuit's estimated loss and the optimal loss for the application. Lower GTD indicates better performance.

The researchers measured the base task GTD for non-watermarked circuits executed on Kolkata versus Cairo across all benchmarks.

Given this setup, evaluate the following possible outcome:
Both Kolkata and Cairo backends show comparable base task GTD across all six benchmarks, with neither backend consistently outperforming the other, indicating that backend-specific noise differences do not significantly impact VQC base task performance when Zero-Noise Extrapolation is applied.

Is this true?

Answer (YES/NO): NO